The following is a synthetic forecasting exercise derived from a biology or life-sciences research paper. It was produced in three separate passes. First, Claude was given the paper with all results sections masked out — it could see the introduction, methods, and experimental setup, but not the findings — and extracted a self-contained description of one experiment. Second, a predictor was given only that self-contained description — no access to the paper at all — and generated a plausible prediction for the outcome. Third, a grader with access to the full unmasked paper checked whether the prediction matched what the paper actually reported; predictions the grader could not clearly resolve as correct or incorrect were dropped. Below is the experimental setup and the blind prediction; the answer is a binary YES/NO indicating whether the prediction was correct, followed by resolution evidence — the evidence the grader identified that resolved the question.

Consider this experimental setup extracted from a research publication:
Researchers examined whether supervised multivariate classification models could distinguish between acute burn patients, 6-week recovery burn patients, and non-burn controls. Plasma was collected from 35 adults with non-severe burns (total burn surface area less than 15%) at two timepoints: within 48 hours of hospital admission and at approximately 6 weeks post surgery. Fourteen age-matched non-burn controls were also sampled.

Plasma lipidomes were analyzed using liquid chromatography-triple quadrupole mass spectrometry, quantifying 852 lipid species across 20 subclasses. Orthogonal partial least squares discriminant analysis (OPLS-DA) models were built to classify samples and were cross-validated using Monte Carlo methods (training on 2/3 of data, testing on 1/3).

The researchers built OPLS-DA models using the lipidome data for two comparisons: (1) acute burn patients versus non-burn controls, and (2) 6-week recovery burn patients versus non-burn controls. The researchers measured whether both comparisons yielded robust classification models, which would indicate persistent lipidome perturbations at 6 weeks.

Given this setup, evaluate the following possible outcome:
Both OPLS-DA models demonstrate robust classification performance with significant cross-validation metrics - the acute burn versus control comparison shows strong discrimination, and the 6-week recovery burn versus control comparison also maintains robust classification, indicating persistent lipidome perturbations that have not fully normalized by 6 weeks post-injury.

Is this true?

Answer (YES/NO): YES